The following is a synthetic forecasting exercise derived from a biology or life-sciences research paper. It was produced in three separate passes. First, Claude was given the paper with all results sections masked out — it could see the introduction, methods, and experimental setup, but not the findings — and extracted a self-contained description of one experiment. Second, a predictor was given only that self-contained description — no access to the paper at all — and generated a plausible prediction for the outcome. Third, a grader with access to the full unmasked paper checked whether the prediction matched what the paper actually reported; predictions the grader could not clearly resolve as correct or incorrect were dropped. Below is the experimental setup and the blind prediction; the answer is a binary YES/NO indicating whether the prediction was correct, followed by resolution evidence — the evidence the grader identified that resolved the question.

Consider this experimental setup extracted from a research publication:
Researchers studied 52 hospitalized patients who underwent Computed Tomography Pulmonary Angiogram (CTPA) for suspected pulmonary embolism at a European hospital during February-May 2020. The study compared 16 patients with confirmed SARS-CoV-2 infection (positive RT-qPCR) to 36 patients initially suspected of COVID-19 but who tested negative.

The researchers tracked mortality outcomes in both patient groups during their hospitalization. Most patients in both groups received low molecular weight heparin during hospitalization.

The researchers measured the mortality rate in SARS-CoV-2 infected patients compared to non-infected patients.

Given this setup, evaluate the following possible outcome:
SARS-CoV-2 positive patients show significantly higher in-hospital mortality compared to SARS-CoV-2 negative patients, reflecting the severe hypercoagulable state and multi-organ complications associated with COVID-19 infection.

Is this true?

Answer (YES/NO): NO